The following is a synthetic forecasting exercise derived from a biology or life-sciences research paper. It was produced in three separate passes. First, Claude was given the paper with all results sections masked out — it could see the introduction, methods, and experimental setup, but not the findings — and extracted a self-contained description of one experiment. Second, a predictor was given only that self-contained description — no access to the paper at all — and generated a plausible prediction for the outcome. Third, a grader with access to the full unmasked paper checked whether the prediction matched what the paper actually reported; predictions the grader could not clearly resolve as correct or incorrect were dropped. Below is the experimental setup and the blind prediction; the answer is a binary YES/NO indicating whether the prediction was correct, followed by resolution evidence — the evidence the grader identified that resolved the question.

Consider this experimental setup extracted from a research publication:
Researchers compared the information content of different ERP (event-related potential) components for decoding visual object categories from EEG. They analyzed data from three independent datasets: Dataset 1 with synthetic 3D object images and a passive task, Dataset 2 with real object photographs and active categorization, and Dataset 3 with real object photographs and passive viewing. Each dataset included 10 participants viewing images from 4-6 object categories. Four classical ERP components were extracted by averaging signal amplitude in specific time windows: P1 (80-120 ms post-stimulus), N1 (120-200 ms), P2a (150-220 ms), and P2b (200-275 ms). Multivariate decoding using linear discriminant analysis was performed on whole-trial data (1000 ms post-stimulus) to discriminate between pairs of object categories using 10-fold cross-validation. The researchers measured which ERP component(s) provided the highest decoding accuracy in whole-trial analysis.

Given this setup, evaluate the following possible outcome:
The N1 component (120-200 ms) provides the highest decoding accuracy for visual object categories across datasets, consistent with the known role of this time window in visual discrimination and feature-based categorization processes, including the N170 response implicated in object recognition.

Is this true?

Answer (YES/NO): NO